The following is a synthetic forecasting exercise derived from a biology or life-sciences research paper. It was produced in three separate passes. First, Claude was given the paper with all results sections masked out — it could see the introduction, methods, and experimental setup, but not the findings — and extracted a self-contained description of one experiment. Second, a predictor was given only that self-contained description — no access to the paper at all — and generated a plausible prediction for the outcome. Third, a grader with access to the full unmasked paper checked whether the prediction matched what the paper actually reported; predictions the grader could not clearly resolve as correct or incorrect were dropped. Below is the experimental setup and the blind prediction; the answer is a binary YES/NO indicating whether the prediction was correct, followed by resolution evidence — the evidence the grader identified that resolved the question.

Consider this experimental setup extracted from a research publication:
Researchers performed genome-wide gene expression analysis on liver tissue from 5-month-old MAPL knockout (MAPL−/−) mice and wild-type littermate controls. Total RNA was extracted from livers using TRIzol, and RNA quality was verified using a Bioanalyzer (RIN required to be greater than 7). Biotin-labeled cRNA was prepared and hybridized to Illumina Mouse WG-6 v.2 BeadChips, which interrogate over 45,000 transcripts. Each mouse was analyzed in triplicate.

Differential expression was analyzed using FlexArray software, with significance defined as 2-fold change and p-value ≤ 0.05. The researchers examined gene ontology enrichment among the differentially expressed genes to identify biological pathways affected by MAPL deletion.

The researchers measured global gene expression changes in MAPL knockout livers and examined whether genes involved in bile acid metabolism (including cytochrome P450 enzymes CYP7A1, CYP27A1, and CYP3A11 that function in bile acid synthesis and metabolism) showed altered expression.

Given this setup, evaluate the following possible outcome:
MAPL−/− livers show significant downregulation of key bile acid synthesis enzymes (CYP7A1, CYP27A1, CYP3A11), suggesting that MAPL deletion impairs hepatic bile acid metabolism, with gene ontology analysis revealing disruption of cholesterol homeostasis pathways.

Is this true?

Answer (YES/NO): NO